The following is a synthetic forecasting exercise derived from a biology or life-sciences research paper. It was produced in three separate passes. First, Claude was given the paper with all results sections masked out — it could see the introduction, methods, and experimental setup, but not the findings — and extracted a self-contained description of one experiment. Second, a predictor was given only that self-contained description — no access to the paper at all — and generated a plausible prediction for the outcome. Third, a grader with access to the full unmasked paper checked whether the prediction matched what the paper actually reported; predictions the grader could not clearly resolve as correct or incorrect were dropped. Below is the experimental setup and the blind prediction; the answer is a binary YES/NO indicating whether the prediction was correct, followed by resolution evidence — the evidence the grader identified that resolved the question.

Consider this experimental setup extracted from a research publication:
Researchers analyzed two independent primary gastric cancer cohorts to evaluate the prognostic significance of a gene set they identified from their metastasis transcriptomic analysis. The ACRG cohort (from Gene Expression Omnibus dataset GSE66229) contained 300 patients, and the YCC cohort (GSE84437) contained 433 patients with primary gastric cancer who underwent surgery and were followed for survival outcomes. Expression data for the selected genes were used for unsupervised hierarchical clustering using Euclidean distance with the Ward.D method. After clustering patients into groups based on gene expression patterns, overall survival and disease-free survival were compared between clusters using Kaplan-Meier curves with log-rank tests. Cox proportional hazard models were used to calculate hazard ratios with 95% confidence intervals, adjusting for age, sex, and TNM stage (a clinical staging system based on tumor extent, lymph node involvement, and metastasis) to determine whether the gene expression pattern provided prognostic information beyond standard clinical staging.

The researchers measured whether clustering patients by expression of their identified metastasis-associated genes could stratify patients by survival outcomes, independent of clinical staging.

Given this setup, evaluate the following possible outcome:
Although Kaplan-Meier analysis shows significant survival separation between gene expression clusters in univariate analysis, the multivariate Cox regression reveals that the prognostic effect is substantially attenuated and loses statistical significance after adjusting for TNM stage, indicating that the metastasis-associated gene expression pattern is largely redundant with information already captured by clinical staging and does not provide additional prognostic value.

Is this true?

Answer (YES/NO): NO